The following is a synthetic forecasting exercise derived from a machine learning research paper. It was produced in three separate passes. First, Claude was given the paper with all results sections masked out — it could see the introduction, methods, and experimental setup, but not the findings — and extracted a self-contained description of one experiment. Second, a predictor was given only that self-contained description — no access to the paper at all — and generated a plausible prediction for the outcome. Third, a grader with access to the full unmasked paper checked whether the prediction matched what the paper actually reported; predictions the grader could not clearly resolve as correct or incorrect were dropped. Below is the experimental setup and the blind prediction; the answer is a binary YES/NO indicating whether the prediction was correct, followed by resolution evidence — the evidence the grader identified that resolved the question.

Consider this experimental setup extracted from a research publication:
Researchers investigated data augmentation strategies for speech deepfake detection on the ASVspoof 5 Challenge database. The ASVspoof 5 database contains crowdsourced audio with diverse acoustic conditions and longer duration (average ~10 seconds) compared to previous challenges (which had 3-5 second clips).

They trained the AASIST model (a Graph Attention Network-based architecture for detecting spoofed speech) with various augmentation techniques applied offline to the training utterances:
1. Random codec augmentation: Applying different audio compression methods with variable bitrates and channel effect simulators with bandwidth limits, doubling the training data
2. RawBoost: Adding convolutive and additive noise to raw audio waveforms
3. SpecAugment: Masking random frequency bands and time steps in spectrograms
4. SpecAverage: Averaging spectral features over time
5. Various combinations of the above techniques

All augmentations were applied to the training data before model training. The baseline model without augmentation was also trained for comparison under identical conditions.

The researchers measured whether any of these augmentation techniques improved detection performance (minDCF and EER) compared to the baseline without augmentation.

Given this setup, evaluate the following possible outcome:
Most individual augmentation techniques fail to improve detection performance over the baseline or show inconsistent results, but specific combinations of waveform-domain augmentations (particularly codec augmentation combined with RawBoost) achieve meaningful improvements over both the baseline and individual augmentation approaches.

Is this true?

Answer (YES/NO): NO